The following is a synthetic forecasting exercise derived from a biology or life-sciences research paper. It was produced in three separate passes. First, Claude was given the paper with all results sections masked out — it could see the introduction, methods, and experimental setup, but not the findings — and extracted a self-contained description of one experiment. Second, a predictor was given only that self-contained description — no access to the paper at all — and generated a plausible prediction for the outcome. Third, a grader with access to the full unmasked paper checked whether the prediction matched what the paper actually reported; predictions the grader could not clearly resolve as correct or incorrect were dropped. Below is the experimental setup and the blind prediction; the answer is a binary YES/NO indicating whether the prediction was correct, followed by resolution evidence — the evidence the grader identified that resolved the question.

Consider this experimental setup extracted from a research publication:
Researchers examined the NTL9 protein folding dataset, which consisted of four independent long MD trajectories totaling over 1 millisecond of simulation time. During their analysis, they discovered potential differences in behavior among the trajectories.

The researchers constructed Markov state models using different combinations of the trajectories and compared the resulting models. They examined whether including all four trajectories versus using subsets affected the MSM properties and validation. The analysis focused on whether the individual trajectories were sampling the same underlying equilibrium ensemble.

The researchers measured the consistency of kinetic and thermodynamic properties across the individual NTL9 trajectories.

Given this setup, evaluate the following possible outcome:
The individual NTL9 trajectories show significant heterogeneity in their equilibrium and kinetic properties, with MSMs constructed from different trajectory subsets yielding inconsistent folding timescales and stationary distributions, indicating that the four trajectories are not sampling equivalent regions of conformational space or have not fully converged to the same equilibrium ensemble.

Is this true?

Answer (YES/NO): YES